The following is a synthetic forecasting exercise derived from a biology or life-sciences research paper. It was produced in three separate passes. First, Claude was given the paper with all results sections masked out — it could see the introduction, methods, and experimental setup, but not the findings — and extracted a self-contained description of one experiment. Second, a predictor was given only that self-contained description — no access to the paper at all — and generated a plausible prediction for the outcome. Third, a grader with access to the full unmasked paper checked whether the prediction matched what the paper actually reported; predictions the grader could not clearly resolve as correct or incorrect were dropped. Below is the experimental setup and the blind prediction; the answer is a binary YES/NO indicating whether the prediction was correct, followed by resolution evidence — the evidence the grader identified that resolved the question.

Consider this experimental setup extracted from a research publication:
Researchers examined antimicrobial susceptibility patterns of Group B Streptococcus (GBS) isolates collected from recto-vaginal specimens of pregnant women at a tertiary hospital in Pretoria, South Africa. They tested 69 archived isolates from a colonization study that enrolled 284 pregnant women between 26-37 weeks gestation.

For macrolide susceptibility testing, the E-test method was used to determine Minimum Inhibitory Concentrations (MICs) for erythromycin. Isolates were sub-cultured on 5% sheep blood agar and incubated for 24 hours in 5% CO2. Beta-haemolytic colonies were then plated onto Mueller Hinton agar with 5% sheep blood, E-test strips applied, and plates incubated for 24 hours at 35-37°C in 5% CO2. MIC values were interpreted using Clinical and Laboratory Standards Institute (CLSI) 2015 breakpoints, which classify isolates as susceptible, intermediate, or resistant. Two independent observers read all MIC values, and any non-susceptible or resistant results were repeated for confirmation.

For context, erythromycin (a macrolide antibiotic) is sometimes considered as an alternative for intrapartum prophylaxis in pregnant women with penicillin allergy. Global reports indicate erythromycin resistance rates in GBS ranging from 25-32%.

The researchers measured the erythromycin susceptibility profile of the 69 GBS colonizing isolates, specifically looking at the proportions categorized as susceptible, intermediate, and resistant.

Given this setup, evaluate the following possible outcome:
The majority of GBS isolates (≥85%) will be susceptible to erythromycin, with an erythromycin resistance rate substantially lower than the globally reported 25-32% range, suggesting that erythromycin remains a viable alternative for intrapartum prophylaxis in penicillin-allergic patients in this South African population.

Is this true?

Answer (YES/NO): NO